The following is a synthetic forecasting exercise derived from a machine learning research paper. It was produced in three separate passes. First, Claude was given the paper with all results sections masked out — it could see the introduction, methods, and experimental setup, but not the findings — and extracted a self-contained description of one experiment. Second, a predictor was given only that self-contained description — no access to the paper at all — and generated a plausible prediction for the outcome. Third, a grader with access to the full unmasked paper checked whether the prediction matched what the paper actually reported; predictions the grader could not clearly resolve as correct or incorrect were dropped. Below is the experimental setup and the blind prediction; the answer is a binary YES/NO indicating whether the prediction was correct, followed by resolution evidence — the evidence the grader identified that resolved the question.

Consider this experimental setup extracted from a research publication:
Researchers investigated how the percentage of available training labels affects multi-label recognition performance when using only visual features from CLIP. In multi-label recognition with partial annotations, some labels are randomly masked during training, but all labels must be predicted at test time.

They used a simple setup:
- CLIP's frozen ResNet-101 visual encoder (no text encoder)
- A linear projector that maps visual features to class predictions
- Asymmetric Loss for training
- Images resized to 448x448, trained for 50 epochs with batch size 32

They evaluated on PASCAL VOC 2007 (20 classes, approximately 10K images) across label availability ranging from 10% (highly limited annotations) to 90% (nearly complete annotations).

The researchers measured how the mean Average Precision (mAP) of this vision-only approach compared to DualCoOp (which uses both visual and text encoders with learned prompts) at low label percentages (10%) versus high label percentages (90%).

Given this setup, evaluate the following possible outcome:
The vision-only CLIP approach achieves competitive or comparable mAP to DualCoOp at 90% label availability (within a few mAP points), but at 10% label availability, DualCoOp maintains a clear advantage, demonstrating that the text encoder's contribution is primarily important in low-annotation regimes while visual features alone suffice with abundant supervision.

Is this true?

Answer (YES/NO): NO